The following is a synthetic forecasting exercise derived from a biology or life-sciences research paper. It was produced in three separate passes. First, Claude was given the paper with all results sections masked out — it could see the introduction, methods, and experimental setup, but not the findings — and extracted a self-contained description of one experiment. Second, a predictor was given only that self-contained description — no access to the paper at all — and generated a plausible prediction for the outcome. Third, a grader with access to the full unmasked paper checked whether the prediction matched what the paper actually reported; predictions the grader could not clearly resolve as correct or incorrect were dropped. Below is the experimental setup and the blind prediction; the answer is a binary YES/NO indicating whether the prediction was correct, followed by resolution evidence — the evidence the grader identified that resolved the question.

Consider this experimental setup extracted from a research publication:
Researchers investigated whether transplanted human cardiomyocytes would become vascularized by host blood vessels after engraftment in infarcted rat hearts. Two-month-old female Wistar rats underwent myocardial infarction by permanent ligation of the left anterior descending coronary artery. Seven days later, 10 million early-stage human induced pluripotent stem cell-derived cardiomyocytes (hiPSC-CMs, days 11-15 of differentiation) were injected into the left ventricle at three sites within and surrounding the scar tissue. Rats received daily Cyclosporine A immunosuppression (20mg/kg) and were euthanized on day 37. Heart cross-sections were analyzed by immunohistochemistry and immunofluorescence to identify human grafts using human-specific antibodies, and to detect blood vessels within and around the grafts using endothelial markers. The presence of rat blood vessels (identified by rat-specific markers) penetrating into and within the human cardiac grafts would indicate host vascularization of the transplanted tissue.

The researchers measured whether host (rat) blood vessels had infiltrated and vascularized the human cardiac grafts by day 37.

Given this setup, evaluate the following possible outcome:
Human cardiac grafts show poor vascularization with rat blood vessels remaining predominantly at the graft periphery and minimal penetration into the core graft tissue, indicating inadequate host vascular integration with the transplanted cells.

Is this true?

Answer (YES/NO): NO